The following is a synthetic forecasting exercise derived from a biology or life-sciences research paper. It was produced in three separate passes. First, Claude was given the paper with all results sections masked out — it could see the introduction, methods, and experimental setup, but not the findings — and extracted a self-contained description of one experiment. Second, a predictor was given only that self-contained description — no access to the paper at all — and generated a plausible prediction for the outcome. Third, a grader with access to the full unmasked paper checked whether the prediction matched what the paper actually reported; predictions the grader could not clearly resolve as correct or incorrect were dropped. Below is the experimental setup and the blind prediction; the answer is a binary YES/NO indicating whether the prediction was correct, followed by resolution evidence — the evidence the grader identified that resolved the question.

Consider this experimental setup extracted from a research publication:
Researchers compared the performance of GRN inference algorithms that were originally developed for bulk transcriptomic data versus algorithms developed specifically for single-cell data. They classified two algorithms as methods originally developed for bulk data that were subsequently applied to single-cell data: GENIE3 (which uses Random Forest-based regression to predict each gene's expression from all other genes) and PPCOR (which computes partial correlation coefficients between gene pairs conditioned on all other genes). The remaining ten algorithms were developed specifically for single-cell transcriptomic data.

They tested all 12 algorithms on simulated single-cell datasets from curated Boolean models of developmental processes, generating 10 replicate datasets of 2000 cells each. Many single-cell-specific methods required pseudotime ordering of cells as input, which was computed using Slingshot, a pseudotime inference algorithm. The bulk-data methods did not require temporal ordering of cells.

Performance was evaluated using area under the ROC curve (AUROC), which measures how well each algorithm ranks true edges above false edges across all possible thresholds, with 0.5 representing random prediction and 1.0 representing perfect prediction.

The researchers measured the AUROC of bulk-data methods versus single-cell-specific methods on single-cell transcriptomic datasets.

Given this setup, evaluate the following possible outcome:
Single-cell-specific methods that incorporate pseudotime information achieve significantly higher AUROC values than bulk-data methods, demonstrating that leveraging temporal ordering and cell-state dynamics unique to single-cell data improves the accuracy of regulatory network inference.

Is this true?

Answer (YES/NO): NO